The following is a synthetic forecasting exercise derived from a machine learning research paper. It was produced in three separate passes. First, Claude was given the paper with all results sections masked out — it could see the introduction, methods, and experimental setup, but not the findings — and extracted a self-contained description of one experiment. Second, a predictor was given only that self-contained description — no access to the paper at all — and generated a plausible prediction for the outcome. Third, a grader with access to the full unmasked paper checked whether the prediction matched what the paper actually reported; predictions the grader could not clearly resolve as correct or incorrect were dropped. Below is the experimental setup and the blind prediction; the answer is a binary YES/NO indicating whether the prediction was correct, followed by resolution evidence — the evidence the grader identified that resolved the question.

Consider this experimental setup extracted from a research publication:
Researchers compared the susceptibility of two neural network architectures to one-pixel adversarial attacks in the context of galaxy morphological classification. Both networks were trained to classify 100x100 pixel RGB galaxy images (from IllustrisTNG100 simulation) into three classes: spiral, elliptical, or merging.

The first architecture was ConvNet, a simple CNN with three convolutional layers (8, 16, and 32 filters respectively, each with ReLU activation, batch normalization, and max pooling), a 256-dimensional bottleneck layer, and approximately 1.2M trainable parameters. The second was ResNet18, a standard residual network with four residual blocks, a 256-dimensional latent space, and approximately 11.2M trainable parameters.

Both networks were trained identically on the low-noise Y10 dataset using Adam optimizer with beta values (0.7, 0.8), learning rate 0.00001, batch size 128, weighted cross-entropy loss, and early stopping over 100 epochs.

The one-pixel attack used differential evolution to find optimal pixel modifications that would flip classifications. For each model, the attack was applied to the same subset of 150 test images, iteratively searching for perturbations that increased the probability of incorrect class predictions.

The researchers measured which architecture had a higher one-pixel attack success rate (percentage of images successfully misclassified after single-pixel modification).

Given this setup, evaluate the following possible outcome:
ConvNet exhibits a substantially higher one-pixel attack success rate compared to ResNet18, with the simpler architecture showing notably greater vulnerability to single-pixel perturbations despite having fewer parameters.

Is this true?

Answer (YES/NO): NO